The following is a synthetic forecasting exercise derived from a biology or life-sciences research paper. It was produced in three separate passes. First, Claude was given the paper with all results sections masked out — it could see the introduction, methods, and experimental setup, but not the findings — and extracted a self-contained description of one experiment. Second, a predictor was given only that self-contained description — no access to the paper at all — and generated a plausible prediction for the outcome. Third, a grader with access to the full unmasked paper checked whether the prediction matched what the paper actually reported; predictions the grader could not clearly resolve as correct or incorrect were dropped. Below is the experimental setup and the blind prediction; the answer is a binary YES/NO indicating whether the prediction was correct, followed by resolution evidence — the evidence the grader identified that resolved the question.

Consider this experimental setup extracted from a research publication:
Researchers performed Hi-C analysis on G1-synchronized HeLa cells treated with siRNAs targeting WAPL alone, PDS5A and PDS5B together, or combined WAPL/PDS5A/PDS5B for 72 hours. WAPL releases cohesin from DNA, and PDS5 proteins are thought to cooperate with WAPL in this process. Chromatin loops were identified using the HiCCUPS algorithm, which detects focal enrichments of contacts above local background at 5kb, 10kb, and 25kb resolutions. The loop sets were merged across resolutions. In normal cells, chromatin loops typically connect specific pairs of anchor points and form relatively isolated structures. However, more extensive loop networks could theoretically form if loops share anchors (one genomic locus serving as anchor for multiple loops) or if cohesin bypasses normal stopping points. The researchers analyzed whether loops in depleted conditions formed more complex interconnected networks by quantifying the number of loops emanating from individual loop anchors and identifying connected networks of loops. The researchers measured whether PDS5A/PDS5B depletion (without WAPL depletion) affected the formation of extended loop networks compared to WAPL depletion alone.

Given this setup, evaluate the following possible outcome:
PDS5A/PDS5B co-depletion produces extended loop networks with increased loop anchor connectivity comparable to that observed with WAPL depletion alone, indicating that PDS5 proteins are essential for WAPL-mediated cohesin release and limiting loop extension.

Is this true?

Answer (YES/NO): NO